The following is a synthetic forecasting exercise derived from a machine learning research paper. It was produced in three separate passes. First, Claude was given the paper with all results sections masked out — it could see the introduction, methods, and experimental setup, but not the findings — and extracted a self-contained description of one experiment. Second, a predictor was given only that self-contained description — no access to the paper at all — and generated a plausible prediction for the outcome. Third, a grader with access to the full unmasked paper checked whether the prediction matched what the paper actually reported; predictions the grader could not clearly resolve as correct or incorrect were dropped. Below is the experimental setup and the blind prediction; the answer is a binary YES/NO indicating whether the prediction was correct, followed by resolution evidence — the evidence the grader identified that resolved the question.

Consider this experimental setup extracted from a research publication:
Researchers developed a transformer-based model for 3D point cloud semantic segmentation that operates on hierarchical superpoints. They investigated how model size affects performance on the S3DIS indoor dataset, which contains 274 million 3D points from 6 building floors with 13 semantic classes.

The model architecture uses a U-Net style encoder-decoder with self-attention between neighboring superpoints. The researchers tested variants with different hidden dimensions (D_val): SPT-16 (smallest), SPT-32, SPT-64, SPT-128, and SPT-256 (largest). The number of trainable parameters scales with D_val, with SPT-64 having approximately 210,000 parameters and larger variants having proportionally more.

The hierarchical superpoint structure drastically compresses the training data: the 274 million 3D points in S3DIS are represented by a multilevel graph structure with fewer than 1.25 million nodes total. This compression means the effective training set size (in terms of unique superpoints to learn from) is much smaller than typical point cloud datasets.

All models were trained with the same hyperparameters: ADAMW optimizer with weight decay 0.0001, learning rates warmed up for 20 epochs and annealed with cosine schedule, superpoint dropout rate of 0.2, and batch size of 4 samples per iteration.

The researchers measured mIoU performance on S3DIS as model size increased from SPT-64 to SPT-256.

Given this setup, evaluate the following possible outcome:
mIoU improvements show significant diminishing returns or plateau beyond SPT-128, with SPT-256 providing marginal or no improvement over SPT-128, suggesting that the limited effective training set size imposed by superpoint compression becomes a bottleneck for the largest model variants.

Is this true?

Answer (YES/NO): NO